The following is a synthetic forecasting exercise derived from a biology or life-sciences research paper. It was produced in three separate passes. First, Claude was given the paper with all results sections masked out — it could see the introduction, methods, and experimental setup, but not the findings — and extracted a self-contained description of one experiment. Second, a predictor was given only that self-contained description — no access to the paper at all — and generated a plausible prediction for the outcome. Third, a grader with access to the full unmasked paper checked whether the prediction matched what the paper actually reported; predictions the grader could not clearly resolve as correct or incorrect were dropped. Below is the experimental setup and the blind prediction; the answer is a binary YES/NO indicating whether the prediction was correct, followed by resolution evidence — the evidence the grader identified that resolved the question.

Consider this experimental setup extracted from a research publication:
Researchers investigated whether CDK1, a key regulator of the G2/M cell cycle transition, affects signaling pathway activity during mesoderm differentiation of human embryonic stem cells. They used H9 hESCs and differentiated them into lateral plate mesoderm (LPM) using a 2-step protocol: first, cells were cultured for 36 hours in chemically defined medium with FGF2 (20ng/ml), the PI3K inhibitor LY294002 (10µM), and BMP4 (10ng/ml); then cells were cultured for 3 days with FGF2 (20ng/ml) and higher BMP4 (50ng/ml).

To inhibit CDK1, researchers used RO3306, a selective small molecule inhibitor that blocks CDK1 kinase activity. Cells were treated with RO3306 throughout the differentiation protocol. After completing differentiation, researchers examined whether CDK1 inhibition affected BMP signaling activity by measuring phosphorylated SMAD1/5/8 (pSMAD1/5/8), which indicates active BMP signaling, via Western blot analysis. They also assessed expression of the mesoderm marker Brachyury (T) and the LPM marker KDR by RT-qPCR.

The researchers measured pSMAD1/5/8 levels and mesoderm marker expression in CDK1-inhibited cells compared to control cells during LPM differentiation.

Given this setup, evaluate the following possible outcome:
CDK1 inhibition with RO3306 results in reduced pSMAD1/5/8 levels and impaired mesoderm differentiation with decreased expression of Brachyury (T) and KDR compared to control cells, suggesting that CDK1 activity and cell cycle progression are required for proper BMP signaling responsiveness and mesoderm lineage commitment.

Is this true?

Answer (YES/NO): YES